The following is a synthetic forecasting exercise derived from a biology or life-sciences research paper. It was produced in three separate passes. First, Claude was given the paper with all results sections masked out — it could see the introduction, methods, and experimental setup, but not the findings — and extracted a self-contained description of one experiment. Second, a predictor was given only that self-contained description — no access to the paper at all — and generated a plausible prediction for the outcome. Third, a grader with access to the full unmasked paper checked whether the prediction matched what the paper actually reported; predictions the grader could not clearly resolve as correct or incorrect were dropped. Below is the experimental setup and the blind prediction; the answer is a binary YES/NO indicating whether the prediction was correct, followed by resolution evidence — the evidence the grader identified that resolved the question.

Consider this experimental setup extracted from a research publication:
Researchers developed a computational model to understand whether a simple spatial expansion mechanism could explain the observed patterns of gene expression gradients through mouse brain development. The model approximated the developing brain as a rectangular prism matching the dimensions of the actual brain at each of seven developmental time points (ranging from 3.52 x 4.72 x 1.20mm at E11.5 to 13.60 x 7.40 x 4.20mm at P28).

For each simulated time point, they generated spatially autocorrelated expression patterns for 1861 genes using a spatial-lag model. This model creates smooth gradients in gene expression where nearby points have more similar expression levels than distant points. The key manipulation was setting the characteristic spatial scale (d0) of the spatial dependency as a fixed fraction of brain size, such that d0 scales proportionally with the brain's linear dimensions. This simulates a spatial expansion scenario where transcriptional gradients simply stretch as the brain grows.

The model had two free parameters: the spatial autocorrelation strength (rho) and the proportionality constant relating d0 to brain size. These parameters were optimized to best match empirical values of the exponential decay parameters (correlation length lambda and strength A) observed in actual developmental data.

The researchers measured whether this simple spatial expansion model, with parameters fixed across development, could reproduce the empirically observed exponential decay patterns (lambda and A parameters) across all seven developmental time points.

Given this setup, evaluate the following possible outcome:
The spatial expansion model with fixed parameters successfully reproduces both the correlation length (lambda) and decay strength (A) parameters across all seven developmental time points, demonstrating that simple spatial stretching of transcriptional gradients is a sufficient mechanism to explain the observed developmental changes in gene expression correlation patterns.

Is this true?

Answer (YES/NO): YES